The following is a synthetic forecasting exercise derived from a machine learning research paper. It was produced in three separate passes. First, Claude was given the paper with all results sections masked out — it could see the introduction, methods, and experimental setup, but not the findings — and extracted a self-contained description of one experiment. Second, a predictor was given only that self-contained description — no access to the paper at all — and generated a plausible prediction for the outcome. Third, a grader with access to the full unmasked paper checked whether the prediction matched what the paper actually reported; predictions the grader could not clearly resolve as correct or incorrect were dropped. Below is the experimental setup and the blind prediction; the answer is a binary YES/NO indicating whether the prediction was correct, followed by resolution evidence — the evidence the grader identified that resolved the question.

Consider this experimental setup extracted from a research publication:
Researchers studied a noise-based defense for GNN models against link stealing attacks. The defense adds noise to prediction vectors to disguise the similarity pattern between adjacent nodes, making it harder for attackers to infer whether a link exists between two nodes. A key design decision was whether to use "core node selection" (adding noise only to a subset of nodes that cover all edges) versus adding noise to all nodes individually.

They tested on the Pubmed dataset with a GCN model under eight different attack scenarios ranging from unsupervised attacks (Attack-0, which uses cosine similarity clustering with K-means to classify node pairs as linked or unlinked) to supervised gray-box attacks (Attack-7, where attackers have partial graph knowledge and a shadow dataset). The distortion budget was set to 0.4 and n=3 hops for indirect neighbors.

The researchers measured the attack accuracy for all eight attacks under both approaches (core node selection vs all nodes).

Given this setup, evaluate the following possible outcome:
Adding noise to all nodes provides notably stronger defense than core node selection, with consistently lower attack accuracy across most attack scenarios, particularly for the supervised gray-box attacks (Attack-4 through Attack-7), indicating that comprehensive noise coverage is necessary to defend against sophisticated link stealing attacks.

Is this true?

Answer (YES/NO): NO